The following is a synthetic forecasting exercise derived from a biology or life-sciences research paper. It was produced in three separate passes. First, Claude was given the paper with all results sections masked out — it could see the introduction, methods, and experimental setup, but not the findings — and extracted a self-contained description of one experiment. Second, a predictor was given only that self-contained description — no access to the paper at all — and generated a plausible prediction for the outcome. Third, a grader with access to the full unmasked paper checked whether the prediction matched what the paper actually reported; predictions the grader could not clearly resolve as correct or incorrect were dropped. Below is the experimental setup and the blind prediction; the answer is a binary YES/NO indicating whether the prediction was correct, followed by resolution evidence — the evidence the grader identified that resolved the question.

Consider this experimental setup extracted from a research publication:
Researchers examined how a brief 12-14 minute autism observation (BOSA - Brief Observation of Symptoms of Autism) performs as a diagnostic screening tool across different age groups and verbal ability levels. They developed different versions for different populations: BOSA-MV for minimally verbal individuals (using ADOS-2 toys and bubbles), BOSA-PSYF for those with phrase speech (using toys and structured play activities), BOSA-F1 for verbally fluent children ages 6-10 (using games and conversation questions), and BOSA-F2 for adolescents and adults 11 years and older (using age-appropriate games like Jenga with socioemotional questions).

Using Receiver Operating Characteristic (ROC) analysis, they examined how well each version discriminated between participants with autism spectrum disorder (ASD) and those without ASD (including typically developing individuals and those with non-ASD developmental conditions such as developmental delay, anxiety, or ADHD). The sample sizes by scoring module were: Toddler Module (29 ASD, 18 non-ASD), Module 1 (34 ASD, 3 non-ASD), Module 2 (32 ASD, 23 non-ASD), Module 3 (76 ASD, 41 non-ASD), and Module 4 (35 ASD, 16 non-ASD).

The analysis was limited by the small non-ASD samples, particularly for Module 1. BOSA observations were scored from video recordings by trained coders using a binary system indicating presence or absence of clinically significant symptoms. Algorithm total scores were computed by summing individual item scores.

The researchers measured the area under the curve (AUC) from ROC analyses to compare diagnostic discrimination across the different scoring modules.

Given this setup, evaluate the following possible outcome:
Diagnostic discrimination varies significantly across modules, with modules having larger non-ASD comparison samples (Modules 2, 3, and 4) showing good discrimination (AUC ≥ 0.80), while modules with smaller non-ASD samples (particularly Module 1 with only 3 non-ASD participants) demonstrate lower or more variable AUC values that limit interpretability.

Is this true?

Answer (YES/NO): NO